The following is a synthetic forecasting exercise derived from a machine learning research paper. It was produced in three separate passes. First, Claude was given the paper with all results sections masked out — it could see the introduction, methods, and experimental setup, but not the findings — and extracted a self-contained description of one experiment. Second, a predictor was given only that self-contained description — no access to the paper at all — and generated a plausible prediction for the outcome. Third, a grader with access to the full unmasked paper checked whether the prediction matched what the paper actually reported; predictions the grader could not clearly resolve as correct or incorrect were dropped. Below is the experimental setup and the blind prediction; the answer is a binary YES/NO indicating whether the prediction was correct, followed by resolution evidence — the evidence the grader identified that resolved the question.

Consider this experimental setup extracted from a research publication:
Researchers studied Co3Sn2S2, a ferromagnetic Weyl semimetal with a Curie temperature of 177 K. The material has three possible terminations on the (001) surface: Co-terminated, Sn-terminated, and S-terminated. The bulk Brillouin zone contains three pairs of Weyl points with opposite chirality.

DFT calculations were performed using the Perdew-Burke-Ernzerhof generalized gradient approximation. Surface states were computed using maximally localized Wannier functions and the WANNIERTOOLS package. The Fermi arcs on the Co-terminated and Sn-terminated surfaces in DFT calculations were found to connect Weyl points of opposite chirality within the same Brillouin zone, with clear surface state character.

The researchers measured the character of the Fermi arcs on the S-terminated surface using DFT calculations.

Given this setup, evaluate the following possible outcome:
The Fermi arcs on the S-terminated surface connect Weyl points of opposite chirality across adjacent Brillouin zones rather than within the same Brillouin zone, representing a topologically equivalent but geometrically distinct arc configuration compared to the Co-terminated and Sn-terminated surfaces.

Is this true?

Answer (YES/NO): NO